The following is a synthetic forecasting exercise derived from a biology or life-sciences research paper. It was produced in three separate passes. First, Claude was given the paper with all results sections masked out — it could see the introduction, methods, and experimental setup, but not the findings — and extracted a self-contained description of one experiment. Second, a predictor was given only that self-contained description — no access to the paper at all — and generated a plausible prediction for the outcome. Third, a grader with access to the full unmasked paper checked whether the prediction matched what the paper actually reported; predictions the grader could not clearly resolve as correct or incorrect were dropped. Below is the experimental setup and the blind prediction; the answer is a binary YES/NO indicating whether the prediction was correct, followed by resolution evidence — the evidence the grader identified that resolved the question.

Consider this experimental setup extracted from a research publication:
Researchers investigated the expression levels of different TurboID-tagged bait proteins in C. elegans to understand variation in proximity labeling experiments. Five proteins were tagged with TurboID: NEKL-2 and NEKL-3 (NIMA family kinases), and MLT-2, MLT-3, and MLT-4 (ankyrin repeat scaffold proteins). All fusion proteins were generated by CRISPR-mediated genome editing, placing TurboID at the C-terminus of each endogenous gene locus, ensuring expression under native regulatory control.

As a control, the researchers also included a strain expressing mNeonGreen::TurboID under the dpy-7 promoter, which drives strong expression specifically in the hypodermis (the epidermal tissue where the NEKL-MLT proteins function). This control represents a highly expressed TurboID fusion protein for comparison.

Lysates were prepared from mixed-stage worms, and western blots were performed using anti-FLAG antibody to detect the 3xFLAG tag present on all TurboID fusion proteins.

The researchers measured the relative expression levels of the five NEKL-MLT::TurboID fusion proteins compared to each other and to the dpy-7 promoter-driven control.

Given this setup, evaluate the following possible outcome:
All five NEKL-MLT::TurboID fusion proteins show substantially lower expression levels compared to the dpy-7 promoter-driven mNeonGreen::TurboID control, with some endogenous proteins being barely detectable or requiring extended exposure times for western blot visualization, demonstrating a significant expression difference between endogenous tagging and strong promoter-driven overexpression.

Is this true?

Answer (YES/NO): YES